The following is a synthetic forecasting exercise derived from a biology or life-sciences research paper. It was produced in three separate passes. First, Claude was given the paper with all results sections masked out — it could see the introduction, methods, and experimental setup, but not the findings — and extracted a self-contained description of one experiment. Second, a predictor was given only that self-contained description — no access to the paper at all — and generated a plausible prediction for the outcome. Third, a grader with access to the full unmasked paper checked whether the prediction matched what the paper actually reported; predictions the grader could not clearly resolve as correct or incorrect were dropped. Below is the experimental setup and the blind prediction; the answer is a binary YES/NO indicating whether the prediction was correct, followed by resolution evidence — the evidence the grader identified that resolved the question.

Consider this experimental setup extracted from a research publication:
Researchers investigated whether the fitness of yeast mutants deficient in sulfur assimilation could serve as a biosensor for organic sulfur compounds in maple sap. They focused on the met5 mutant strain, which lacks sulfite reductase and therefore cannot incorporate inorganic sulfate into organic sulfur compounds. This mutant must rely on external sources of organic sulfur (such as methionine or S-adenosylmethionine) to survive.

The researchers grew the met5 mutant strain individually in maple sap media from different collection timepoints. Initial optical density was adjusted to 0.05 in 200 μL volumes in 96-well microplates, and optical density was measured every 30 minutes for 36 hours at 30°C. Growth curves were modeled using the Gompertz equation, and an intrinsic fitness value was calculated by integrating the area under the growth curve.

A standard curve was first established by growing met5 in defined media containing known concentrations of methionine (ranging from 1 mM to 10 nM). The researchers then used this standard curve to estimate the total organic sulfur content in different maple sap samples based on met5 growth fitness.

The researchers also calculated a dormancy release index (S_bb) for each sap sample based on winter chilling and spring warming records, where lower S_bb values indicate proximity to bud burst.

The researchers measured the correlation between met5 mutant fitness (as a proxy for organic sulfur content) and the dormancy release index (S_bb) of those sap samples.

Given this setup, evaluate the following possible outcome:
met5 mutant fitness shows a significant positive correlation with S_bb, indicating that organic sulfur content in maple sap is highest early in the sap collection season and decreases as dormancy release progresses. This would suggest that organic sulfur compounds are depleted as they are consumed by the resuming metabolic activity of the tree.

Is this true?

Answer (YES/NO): NO